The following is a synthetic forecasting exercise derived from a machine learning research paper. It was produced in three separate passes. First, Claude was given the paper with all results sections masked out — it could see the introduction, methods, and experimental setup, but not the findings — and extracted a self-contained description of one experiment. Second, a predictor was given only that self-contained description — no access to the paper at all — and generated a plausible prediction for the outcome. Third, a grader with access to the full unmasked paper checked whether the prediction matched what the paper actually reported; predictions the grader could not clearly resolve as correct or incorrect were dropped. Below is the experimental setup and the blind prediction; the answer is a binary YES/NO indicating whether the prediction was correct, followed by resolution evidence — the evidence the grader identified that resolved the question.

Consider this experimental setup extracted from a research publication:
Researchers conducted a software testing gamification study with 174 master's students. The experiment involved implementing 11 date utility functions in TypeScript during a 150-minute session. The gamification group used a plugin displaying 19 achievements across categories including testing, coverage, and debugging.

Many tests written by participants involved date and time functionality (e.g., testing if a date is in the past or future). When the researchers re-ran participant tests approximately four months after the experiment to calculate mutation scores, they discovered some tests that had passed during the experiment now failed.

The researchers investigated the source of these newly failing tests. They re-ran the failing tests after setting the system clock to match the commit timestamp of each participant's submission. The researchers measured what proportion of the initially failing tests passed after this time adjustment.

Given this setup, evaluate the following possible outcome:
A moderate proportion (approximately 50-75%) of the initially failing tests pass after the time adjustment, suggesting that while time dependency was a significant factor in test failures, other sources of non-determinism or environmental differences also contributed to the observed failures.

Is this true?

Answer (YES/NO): NO